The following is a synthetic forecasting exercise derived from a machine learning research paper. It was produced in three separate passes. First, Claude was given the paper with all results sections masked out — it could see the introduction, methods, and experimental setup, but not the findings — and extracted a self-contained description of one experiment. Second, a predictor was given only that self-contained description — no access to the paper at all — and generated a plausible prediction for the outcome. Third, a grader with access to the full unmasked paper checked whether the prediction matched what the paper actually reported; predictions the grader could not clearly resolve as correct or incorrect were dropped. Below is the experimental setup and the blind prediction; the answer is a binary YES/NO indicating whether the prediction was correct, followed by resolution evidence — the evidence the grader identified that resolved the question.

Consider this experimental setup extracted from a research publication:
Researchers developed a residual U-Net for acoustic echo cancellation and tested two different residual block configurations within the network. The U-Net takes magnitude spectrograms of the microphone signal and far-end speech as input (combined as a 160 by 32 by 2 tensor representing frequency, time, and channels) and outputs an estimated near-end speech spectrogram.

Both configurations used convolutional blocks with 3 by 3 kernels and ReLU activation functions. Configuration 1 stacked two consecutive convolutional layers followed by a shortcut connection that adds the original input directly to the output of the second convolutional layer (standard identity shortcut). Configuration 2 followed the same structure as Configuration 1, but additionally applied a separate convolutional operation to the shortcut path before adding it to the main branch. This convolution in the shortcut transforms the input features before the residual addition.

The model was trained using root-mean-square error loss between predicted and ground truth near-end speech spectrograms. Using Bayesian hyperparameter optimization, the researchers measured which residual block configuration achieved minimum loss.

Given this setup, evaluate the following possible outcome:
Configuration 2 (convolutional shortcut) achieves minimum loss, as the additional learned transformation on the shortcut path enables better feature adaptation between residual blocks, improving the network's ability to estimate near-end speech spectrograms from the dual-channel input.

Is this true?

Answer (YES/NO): NO